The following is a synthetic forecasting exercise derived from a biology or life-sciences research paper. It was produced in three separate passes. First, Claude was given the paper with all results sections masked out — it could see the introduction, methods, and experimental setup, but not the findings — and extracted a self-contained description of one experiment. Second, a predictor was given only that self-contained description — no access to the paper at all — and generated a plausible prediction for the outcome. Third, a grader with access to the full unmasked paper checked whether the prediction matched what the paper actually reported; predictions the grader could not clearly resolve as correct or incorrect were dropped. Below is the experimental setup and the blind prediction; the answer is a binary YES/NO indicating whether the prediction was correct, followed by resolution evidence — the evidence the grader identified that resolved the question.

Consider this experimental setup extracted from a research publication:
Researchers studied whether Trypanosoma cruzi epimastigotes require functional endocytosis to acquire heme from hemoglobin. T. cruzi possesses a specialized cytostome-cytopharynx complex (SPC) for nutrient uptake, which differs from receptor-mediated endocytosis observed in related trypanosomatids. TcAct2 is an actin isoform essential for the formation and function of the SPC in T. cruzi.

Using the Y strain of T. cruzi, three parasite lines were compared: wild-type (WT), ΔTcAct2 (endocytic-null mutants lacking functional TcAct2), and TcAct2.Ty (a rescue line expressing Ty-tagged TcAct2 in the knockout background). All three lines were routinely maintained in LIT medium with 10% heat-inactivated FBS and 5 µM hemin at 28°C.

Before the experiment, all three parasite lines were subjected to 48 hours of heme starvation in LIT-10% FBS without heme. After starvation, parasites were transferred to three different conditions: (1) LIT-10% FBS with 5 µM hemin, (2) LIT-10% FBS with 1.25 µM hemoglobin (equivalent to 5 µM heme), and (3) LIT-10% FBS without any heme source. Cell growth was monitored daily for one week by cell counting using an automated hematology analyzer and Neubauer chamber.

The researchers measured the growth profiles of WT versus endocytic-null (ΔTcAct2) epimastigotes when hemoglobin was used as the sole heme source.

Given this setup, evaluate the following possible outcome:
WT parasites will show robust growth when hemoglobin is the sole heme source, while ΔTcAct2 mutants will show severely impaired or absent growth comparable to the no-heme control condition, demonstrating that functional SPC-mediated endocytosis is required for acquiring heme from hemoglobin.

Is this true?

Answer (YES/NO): NO